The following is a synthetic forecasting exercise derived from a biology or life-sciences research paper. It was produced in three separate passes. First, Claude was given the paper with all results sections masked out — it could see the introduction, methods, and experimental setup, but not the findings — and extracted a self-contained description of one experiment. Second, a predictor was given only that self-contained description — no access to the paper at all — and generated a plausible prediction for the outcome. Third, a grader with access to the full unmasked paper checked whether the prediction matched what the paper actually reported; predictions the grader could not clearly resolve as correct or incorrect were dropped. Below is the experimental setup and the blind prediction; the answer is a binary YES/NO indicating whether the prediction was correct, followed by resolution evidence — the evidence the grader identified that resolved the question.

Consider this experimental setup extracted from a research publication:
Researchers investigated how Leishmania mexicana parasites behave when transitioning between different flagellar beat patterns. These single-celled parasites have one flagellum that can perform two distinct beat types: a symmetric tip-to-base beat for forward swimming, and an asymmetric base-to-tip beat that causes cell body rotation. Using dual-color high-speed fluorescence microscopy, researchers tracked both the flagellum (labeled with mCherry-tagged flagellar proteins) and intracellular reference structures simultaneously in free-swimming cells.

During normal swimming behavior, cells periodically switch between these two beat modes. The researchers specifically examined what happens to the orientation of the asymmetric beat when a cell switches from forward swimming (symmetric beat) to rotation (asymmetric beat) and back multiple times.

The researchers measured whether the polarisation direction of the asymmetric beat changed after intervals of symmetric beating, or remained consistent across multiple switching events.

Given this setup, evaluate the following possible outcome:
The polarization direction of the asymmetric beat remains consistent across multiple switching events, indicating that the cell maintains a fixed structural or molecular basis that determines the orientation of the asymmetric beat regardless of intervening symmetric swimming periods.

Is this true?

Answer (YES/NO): YES